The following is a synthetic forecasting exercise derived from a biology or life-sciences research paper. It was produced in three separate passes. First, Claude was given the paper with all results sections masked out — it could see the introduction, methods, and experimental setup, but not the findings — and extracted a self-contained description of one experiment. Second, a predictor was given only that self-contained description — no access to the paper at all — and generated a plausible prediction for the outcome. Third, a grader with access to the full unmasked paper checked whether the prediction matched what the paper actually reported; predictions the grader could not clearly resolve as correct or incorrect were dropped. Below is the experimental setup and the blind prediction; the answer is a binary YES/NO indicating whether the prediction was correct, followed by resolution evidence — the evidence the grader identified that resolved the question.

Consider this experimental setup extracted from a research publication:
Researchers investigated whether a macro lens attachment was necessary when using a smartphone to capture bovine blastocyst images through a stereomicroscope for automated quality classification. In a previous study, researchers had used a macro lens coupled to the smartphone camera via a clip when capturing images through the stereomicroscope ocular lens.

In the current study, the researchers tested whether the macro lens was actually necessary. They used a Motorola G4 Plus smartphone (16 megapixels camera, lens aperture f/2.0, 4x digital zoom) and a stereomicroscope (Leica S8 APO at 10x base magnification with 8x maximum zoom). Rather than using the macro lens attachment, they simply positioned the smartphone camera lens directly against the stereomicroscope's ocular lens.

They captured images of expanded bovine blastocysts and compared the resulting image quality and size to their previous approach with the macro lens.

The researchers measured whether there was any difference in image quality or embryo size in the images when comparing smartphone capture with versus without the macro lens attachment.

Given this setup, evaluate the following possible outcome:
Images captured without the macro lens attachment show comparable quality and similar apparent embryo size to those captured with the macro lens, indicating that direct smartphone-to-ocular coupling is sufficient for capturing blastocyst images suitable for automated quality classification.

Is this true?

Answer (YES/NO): NO